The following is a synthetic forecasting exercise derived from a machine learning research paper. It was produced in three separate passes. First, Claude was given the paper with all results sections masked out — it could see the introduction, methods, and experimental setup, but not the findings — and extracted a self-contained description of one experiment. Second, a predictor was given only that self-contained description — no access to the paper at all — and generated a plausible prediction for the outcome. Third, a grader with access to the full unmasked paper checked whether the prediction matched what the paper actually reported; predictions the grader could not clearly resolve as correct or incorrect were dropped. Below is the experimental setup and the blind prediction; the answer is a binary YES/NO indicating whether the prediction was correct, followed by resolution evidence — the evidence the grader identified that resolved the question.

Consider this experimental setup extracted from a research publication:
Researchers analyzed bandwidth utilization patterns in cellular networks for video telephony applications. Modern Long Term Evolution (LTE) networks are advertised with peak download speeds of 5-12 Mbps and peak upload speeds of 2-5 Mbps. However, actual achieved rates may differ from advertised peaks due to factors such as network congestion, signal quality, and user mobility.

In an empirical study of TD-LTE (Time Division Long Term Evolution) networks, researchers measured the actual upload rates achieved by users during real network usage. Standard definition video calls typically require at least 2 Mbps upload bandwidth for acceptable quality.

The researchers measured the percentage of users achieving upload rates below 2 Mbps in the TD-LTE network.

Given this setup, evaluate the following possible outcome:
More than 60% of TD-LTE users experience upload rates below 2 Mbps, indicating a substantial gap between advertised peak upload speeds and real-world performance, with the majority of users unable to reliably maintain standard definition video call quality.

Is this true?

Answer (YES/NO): NO